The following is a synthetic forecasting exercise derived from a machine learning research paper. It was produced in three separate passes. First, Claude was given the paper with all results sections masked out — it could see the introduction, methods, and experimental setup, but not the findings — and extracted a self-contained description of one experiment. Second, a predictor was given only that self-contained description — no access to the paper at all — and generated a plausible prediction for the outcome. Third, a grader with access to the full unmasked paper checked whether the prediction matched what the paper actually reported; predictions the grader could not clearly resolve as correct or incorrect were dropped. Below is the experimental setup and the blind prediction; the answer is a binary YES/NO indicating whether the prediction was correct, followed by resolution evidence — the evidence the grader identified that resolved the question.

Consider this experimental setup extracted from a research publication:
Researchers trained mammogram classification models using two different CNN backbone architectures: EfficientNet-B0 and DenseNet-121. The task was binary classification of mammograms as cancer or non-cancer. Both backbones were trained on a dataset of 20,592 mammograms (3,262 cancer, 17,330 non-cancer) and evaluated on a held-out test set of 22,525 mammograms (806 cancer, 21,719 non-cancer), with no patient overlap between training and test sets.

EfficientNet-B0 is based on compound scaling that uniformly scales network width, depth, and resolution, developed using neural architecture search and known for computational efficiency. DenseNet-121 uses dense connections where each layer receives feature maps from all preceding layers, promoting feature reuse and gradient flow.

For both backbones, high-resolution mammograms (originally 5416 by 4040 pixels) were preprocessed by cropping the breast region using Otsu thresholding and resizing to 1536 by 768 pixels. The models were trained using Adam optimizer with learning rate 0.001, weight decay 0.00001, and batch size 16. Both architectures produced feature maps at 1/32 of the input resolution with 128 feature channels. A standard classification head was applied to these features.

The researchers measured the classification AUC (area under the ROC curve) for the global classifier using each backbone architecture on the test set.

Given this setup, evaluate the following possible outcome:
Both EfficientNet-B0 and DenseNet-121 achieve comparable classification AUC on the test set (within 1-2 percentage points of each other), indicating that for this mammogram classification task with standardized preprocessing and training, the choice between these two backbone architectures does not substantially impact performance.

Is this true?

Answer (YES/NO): YES